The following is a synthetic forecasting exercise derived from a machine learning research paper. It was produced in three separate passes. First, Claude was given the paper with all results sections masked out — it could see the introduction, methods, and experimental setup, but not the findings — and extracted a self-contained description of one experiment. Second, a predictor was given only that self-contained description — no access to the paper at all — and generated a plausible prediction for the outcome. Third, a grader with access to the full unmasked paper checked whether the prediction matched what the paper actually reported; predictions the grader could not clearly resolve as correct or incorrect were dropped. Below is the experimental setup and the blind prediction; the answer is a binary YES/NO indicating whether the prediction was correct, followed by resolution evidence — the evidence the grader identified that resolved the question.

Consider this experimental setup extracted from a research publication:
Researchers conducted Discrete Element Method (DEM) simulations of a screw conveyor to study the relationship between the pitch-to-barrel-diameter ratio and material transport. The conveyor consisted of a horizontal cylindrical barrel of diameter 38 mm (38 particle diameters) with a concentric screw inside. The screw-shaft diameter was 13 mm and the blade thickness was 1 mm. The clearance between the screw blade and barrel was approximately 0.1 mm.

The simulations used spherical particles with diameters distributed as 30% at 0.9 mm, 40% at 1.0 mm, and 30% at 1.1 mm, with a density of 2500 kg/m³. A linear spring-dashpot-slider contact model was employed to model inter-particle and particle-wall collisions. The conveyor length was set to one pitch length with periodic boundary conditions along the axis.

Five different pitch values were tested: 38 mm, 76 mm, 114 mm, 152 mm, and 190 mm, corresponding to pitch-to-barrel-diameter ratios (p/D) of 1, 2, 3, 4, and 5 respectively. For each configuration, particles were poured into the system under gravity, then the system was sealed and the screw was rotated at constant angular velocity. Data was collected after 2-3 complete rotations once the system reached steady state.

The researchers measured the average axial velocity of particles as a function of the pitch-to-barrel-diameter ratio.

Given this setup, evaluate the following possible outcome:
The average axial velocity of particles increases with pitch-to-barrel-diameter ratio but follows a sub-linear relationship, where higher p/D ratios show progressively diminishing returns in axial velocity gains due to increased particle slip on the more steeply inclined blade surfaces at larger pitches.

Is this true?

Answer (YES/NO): NO